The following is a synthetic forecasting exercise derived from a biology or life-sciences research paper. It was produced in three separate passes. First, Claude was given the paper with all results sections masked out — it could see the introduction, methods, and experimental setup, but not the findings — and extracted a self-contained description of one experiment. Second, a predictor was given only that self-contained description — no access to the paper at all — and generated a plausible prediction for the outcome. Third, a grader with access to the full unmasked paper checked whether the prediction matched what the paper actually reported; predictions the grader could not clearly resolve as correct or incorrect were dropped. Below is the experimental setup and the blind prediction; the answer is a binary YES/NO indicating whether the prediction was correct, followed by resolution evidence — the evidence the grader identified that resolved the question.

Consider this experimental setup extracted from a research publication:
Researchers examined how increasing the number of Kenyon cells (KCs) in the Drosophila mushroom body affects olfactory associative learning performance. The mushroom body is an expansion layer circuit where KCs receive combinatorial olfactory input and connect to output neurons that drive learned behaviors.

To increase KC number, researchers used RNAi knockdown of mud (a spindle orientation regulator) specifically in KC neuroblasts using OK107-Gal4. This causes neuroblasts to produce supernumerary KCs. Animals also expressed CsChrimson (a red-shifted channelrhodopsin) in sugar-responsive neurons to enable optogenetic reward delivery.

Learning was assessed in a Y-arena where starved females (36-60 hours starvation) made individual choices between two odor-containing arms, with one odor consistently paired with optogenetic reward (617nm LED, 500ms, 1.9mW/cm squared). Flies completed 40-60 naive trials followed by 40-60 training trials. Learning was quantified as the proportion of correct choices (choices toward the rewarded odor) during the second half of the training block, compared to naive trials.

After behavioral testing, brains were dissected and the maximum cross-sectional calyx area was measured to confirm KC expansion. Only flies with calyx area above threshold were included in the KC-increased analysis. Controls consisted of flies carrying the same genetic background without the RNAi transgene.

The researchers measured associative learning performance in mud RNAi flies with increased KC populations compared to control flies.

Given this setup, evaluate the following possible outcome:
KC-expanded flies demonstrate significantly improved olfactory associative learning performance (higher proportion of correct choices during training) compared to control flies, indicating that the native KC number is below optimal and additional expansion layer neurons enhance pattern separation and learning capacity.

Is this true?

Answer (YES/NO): YES